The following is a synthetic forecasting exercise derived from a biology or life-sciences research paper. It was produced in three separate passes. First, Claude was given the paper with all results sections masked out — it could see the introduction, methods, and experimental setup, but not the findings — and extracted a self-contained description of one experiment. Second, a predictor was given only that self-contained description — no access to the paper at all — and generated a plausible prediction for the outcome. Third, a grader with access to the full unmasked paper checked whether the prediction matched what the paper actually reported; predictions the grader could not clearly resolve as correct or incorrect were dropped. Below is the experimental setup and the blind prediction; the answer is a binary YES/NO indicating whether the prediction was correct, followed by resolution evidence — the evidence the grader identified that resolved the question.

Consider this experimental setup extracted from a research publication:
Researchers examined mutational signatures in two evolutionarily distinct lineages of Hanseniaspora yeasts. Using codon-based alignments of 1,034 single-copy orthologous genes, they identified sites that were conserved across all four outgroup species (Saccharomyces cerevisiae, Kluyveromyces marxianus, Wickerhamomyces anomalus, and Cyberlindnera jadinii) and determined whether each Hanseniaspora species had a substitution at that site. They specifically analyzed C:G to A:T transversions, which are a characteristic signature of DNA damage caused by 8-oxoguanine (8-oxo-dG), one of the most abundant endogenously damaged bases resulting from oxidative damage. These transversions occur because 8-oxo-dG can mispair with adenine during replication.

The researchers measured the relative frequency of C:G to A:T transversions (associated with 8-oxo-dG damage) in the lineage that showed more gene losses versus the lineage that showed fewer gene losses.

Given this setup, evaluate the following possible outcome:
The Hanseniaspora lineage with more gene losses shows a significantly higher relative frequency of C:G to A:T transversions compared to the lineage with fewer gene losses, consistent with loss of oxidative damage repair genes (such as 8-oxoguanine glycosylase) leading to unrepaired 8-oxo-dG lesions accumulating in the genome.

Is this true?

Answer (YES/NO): YES